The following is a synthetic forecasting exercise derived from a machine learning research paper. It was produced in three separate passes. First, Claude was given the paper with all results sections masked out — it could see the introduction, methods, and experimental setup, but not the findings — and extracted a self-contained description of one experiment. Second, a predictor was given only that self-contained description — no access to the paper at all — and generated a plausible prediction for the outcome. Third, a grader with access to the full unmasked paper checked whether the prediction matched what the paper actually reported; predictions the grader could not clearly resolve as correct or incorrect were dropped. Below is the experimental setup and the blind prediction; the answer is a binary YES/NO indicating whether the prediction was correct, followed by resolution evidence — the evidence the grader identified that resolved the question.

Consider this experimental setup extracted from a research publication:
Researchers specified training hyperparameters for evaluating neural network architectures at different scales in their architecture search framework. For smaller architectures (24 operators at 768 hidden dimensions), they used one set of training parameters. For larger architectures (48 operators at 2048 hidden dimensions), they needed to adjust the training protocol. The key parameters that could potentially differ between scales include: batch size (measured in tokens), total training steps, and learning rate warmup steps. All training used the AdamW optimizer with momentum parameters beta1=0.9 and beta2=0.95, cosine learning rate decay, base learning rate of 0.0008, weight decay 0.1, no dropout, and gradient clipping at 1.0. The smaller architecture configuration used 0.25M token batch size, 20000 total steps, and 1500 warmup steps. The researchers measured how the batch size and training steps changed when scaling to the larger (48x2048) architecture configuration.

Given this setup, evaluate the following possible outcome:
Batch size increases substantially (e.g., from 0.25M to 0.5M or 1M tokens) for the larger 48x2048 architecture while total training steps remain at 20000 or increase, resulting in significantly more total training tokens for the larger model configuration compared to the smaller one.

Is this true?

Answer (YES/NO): YES